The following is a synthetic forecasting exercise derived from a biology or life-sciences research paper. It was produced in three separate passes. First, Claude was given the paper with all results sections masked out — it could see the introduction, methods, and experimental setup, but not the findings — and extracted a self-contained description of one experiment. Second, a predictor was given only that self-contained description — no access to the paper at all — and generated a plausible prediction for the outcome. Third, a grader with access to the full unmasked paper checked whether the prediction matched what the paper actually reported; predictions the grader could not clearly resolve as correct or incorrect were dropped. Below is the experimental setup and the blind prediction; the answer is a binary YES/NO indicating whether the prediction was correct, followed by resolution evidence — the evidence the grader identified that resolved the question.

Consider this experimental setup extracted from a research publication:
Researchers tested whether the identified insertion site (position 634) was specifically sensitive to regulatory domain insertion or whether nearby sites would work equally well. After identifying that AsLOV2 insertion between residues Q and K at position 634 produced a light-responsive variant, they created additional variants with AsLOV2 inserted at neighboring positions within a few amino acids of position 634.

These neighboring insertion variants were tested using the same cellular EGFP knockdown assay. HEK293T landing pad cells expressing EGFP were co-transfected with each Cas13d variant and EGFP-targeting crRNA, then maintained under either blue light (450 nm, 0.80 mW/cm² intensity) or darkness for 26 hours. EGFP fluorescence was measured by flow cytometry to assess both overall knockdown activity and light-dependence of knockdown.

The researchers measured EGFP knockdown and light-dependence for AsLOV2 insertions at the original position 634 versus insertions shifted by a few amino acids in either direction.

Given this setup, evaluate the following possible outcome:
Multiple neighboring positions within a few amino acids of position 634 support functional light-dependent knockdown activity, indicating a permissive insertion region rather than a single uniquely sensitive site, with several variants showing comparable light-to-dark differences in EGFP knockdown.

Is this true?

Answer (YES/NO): NO